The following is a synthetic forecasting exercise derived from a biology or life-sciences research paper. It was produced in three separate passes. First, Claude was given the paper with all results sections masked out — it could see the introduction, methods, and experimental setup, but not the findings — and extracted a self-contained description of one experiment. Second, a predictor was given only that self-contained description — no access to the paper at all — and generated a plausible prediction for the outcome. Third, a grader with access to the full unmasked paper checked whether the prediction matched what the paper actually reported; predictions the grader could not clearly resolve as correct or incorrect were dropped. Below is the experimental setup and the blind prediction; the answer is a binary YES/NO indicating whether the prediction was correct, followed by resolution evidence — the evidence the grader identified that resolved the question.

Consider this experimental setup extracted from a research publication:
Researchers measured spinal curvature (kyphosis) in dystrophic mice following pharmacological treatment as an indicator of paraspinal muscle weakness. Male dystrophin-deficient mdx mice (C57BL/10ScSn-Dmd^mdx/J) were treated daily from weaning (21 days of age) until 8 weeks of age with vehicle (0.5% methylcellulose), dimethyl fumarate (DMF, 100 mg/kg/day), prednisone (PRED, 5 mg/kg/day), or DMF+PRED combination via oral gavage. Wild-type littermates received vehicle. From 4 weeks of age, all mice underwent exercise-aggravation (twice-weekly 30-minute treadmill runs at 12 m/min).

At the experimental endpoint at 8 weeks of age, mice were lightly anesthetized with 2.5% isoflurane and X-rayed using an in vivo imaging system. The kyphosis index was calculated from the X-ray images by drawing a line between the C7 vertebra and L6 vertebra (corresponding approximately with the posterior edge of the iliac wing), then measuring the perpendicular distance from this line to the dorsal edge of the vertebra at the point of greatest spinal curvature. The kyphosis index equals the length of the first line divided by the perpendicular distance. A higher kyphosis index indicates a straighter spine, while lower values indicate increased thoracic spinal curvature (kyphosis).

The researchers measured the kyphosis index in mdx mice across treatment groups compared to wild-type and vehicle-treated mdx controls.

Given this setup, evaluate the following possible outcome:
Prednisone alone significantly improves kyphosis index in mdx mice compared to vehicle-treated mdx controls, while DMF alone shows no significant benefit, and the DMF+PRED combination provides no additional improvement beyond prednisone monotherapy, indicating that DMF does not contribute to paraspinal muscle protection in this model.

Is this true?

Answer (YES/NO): NO